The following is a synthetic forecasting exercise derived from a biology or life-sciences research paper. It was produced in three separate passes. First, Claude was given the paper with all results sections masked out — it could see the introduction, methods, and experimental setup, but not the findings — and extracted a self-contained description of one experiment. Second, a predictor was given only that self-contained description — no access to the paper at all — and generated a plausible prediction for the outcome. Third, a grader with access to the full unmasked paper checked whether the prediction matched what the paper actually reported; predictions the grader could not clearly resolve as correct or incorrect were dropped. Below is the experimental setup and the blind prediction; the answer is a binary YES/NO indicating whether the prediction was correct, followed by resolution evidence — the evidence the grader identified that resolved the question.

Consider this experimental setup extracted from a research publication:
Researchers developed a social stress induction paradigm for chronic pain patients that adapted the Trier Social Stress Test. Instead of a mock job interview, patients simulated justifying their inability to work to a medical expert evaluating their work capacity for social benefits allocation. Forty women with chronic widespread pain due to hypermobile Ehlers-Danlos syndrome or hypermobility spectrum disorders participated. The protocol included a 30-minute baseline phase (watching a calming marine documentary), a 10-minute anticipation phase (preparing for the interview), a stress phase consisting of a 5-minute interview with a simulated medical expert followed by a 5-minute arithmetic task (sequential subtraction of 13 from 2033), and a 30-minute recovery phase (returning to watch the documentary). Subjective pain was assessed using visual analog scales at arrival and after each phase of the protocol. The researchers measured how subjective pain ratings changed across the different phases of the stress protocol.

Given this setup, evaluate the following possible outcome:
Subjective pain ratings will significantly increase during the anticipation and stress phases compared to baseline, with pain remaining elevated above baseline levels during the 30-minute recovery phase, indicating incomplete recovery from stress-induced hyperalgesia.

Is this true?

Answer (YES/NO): NO